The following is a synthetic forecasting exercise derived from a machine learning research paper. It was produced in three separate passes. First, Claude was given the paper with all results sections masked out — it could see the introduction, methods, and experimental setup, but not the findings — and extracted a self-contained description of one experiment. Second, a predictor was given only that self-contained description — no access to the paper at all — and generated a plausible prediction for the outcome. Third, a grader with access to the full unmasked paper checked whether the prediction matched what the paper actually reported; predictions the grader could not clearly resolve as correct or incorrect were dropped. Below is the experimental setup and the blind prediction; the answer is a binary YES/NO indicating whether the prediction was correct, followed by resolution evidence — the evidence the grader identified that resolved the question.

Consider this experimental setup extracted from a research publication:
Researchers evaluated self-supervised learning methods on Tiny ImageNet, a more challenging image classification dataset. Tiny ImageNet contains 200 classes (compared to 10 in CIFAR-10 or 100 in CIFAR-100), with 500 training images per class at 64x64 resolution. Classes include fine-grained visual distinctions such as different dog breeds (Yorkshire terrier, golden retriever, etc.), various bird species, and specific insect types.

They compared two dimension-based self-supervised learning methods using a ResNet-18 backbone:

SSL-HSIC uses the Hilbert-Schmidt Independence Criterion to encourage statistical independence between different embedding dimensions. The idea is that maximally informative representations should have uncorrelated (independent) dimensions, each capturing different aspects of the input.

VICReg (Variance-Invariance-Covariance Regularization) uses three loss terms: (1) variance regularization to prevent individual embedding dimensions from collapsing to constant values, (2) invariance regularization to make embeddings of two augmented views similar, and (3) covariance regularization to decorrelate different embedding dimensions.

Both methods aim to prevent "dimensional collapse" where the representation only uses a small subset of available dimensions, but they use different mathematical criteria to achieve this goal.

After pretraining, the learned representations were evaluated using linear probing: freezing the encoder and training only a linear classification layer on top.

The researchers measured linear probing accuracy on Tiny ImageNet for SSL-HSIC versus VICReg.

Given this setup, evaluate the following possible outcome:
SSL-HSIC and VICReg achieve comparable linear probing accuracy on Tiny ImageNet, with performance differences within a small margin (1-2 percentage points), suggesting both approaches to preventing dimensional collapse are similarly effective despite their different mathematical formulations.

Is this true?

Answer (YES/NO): YES